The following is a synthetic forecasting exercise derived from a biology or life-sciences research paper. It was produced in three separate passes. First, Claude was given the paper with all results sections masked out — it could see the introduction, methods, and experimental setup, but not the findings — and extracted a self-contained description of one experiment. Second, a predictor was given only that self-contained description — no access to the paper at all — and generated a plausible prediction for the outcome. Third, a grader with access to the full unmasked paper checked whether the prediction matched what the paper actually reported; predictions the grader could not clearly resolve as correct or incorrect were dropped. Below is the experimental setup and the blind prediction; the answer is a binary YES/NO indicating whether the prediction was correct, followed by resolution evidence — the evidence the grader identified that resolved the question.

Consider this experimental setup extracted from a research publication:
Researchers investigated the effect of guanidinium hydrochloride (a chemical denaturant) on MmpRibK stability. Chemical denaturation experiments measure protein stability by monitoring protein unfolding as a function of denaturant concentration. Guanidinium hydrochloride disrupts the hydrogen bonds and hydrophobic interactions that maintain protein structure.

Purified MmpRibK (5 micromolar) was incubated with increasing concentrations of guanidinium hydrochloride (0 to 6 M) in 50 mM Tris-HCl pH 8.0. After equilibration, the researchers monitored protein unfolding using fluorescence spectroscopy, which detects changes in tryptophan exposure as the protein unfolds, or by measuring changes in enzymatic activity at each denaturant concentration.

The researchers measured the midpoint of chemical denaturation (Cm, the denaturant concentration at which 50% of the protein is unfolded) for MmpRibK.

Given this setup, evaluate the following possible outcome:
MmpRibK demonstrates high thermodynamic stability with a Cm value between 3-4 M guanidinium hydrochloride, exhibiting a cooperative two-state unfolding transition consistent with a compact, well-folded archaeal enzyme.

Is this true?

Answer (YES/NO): NO